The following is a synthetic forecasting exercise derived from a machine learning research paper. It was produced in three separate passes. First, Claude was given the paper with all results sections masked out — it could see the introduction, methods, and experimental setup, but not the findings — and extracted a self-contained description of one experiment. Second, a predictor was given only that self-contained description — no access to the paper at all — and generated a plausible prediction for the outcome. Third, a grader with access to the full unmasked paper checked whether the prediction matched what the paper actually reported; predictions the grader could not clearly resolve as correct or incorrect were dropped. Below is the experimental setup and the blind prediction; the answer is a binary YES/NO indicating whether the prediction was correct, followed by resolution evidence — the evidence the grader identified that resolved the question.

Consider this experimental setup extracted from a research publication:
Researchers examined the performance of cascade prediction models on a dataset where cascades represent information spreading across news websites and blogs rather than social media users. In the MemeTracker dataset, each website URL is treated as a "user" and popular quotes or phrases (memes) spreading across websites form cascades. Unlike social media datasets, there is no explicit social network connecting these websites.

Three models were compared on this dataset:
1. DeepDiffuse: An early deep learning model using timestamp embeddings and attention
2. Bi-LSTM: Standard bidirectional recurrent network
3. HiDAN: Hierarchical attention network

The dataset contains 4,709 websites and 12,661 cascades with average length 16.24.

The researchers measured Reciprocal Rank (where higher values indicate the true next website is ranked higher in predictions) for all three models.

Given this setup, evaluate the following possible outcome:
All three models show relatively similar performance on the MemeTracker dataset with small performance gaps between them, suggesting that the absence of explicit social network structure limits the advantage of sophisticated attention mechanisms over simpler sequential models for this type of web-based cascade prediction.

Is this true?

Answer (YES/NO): NO